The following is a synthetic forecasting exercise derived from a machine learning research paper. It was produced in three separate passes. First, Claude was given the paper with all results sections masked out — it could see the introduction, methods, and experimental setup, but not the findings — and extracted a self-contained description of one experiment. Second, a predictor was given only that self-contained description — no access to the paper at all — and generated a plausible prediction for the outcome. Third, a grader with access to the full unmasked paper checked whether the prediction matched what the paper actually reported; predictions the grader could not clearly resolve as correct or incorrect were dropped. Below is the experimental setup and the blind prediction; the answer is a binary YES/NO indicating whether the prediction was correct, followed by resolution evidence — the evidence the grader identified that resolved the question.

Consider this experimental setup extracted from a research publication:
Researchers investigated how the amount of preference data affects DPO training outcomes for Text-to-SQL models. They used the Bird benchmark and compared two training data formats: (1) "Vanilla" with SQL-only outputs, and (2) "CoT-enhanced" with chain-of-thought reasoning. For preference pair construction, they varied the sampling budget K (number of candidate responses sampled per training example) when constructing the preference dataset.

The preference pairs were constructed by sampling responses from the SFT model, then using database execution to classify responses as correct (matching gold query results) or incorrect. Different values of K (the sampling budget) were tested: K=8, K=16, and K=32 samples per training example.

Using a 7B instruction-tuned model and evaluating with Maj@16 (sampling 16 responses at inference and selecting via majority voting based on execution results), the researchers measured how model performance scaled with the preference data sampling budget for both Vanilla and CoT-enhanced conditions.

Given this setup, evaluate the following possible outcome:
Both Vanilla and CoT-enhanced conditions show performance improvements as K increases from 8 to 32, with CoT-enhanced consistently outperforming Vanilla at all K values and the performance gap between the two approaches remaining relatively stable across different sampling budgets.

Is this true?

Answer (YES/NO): NO